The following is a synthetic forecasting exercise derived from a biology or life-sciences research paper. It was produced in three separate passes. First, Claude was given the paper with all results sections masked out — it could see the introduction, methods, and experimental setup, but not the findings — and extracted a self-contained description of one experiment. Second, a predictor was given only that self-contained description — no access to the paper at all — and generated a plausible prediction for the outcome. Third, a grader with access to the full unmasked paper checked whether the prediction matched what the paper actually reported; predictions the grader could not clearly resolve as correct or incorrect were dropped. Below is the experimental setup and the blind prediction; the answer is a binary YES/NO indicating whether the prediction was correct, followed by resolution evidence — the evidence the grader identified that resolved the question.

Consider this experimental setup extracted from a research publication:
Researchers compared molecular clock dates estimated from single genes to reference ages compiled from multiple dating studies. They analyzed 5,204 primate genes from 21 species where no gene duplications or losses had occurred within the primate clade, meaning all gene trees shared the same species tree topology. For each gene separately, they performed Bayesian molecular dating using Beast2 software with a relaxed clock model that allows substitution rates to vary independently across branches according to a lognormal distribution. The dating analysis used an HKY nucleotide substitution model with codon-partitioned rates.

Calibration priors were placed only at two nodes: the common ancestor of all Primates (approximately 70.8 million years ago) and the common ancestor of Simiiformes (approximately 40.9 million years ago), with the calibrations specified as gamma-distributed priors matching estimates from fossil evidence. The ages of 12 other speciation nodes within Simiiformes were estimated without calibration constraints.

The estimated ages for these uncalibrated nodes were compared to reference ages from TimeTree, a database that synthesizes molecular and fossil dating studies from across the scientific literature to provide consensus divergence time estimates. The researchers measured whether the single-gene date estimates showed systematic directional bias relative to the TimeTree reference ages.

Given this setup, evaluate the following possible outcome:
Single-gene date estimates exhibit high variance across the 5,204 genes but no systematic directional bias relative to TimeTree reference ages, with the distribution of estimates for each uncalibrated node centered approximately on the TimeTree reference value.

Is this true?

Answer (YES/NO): NO